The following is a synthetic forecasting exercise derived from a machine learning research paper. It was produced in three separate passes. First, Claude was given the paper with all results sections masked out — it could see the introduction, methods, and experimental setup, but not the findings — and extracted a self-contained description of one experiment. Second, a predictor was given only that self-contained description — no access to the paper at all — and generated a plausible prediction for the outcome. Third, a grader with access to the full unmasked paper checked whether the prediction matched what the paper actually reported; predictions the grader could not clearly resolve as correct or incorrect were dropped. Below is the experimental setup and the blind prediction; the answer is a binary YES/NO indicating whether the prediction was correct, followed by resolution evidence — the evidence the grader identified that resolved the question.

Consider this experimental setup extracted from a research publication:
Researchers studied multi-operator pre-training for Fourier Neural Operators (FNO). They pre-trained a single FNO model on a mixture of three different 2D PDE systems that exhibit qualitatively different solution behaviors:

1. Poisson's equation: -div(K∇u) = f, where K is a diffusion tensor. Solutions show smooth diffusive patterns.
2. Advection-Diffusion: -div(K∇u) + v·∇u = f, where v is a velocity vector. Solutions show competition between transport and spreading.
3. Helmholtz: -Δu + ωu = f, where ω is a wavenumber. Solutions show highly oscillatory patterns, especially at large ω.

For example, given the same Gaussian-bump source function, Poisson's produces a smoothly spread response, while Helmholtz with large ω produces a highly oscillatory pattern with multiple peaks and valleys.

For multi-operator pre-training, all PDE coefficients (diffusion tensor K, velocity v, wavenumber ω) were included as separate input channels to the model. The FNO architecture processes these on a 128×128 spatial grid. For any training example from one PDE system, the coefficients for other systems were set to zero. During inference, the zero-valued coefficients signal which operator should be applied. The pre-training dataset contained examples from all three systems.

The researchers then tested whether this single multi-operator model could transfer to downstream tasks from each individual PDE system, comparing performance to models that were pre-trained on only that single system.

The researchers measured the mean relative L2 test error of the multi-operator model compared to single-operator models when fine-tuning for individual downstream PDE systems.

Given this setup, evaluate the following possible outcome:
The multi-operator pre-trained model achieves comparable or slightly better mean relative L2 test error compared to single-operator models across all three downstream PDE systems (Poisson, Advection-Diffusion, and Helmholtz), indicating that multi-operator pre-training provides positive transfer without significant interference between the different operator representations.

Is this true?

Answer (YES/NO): YES